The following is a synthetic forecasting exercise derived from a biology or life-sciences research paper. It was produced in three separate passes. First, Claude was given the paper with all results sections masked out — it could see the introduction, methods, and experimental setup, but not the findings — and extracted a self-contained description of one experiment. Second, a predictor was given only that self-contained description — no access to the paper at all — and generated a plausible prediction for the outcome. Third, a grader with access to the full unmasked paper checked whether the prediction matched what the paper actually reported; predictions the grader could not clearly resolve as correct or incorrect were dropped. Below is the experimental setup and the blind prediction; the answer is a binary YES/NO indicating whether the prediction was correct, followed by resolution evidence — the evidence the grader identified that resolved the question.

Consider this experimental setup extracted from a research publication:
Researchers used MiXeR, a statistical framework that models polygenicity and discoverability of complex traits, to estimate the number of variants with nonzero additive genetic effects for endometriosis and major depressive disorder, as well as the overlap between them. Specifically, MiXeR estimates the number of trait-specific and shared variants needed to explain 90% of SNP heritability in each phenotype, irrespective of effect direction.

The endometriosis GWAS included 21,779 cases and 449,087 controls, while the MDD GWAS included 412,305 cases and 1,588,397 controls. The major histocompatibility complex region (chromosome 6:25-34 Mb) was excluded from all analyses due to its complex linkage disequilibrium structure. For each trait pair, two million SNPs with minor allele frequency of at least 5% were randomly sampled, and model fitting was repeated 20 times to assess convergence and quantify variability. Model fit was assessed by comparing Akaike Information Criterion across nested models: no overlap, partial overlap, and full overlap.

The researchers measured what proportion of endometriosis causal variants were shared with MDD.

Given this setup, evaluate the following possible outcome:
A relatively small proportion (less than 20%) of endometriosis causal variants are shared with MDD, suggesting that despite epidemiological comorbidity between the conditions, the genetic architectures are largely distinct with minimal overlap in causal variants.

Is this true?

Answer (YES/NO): NO